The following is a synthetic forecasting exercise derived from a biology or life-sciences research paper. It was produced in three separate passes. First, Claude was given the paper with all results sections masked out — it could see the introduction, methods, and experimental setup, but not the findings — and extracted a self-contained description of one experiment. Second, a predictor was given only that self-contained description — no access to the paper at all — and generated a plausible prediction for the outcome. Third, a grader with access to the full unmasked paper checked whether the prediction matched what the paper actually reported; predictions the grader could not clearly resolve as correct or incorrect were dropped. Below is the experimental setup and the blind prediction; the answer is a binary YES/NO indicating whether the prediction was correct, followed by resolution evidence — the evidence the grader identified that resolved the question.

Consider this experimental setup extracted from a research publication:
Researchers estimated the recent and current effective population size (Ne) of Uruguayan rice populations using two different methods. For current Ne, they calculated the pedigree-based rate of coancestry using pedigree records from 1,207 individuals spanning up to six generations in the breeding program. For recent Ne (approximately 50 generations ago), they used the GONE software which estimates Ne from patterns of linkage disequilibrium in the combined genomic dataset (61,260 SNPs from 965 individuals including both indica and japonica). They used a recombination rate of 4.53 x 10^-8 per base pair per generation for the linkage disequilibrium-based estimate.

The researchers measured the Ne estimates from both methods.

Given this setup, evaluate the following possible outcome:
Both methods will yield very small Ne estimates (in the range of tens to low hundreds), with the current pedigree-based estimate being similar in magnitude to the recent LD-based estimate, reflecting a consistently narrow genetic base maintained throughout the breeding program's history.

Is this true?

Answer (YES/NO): NO